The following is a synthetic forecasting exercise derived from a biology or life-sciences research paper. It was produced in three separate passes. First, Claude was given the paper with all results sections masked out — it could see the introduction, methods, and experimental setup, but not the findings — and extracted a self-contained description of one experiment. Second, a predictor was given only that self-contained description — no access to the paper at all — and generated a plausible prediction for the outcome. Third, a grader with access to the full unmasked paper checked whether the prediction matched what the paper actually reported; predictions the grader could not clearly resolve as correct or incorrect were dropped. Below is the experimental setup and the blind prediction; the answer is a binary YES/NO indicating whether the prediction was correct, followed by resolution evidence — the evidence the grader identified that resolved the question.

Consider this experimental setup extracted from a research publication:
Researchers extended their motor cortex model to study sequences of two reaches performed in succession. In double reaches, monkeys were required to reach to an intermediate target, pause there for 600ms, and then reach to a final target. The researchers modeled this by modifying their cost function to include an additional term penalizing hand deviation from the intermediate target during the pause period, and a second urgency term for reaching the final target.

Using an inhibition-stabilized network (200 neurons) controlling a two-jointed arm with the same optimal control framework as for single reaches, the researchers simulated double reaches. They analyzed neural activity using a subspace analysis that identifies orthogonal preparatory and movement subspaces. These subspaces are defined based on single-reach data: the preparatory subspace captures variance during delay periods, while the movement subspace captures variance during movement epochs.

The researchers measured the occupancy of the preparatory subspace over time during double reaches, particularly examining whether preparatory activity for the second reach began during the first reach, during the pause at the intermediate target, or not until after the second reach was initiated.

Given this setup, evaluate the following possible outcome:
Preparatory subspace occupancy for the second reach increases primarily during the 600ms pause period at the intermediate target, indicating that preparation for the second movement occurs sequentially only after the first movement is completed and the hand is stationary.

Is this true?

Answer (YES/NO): YES